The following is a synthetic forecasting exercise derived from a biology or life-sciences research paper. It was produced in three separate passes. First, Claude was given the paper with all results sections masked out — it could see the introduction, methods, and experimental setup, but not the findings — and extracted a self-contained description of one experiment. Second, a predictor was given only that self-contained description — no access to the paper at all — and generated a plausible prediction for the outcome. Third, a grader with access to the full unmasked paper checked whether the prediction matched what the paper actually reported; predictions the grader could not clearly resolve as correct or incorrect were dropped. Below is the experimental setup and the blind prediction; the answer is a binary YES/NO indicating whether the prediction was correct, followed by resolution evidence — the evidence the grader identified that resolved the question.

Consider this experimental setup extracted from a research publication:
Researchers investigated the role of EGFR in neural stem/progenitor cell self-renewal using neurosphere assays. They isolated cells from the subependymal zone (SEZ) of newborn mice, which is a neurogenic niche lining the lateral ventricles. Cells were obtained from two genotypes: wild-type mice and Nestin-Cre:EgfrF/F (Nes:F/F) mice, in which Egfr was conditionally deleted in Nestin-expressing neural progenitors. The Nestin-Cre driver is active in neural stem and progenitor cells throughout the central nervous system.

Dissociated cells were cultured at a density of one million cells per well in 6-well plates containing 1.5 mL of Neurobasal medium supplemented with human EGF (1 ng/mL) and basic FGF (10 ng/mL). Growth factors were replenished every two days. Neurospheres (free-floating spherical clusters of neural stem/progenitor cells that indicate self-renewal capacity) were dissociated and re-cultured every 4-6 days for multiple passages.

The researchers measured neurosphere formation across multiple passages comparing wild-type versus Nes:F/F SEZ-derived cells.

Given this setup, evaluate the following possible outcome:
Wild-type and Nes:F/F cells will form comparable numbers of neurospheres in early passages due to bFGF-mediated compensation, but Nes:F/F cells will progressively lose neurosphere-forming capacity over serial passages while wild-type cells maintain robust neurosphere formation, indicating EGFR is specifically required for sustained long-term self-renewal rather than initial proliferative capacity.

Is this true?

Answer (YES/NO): NO